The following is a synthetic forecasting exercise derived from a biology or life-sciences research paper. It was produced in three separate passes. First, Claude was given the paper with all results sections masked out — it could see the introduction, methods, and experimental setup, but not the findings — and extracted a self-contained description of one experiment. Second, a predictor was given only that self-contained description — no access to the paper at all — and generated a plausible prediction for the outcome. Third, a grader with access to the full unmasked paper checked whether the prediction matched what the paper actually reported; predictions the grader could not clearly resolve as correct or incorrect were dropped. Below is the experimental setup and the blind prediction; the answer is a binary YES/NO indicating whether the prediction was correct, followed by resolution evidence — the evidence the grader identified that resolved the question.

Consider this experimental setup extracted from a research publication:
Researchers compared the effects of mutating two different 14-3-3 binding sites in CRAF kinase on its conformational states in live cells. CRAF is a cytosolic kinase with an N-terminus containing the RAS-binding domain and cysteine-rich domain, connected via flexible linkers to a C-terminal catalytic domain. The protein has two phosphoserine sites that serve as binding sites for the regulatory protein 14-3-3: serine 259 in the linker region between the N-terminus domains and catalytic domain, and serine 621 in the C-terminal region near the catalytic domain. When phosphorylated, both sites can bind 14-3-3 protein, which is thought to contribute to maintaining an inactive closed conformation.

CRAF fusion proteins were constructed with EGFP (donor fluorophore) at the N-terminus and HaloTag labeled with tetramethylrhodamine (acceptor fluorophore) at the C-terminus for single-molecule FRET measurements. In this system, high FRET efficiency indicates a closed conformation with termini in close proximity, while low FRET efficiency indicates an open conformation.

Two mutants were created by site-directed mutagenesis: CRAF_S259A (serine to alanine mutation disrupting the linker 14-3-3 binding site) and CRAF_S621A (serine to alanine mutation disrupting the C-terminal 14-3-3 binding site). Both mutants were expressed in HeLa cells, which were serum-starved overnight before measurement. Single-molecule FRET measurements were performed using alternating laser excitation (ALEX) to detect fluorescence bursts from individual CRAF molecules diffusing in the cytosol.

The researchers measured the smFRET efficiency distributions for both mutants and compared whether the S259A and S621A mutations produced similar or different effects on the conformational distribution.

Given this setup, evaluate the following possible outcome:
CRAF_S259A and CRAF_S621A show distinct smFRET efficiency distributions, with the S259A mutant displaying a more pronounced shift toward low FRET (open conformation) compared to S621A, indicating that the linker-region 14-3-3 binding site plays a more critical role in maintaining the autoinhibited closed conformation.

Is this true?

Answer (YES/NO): NO